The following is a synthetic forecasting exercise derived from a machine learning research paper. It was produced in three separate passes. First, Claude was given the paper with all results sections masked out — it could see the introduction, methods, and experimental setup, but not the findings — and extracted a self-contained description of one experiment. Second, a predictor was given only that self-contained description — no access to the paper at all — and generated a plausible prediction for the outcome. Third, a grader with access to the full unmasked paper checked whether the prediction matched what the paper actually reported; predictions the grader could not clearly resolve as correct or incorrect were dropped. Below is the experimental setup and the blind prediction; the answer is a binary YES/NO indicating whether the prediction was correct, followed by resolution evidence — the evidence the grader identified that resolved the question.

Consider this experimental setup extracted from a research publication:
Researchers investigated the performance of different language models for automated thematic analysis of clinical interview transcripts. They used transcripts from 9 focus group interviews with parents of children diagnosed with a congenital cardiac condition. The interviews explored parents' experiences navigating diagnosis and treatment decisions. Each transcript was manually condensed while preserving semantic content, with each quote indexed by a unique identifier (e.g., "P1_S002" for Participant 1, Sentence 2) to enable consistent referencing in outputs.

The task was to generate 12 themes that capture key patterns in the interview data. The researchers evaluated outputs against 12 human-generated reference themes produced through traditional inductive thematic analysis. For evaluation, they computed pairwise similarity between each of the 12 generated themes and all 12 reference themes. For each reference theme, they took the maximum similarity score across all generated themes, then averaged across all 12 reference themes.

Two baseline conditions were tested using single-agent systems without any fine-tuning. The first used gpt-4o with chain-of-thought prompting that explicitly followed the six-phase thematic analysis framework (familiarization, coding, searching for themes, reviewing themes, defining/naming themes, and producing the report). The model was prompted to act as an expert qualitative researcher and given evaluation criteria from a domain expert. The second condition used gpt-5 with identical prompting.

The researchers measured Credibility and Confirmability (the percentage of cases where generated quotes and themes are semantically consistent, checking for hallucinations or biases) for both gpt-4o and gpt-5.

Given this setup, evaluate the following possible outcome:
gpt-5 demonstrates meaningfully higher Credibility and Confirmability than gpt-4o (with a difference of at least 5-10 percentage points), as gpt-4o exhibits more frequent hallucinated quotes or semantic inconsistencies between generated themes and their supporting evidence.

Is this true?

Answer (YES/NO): NO